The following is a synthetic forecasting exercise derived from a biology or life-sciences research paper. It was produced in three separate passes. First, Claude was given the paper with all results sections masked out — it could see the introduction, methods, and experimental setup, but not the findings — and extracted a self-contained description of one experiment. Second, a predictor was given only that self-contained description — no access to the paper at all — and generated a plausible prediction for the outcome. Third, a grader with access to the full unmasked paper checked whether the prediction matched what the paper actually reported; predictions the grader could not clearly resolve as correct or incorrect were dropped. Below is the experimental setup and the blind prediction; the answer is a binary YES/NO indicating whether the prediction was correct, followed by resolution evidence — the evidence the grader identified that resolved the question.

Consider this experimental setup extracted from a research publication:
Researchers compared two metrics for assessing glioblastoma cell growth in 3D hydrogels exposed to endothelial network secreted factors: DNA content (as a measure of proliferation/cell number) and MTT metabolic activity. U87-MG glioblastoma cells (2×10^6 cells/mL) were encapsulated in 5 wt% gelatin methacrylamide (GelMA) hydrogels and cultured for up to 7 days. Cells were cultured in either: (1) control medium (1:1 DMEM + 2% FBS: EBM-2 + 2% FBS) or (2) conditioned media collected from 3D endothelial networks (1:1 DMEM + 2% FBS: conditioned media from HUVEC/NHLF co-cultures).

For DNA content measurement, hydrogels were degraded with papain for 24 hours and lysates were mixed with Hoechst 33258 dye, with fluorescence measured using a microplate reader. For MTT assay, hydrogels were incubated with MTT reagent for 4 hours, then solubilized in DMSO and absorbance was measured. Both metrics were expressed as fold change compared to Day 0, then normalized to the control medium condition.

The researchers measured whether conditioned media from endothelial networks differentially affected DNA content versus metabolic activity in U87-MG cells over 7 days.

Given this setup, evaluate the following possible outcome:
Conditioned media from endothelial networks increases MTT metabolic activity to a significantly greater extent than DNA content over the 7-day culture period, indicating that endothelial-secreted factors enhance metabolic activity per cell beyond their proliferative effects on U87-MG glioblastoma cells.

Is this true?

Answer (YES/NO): NO